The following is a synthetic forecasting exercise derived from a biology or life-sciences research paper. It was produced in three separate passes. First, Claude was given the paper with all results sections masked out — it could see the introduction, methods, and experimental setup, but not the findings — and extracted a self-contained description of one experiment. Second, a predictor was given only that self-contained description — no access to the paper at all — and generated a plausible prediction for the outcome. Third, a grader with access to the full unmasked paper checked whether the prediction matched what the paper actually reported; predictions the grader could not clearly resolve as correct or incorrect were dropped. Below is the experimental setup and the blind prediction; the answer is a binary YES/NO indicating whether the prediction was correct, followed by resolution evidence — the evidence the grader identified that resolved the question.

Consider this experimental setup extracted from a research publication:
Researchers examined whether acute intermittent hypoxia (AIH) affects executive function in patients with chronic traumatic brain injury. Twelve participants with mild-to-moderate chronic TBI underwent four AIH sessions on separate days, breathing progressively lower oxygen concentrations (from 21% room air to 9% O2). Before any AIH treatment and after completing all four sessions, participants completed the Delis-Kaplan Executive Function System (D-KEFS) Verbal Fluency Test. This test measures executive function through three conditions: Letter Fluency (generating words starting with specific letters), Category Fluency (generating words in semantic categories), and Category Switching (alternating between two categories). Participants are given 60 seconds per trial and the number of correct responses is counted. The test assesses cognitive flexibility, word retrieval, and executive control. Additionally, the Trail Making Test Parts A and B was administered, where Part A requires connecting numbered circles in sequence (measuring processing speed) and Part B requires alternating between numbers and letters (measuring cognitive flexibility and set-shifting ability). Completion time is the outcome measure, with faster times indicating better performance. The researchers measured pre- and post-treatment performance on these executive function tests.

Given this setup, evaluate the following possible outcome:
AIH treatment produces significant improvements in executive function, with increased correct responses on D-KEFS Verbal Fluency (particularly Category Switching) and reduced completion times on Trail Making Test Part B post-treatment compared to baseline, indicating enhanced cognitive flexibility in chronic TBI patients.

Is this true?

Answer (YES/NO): NO